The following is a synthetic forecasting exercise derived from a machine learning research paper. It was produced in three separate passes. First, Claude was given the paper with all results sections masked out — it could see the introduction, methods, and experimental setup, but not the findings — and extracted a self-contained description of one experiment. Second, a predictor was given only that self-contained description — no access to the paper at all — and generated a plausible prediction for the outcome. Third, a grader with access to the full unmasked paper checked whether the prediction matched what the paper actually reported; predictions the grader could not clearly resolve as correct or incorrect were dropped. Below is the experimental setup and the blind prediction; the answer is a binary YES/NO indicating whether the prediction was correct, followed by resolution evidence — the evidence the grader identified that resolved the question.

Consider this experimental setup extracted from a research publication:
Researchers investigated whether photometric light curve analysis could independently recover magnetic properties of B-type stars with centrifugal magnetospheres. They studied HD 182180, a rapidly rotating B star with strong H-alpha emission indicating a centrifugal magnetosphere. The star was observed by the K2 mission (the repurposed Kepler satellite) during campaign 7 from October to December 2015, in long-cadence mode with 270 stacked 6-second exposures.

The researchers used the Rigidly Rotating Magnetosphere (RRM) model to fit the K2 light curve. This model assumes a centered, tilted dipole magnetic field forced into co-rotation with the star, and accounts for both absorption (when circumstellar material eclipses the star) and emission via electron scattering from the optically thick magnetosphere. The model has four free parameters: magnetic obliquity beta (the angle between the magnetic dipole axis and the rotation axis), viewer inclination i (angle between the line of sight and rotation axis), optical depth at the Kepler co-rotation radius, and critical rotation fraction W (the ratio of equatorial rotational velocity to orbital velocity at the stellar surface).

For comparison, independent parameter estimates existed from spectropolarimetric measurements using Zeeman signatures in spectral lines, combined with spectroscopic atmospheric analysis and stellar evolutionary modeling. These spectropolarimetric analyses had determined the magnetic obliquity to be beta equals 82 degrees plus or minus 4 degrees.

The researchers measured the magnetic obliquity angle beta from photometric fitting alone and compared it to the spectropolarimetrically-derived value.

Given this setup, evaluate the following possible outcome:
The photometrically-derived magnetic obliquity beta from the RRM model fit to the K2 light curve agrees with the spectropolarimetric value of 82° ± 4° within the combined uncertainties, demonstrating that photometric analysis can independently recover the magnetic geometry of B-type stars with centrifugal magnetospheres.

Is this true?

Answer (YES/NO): YES